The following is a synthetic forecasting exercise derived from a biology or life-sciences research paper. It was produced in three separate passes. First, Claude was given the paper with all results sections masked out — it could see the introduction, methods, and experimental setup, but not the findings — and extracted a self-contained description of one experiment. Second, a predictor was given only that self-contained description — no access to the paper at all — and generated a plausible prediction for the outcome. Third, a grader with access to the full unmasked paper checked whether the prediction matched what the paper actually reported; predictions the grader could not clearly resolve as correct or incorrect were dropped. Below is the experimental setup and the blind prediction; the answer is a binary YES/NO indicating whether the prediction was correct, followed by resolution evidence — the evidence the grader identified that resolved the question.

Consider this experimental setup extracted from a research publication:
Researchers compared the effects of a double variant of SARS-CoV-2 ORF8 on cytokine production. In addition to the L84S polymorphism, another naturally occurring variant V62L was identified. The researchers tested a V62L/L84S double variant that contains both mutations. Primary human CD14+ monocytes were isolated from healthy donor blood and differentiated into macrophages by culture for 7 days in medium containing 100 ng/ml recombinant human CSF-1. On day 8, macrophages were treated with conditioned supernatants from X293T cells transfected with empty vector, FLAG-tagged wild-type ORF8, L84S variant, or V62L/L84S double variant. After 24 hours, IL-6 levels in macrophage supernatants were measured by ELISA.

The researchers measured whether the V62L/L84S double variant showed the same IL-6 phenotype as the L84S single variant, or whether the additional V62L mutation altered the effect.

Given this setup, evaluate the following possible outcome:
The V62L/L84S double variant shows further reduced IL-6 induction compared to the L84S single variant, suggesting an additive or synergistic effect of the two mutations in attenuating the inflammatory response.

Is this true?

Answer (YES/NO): NO